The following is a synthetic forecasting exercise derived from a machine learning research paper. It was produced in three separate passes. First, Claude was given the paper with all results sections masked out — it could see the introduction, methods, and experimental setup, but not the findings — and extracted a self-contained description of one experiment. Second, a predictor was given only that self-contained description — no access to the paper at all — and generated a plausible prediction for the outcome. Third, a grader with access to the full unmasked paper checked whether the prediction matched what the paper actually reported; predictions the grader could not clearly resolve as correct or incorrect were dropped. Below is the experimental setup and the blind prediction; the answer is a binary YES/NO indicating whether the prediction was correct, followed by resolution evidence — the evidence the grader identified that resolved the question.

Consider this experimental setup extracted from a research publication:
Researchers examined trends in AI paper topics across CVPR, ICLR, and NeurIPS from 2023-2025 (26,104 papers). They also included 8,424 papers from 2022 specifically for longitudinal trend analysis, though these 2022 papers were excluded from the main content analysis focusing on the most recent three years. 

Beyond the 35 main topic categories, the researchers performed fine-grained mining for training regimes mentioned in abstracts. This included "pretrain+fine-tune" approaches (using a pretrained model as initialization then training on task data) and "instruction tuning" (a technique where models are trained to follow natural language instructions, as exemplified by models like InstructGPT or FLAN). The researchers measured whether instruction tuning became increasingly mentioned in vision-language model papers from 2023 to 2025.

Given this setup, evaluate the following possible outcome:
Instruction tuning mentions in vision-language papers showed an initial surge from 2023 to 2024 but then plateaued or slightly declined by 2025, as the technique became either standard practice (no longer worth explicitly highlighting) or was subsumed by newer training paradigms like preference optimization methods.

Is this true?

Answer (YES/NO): NO